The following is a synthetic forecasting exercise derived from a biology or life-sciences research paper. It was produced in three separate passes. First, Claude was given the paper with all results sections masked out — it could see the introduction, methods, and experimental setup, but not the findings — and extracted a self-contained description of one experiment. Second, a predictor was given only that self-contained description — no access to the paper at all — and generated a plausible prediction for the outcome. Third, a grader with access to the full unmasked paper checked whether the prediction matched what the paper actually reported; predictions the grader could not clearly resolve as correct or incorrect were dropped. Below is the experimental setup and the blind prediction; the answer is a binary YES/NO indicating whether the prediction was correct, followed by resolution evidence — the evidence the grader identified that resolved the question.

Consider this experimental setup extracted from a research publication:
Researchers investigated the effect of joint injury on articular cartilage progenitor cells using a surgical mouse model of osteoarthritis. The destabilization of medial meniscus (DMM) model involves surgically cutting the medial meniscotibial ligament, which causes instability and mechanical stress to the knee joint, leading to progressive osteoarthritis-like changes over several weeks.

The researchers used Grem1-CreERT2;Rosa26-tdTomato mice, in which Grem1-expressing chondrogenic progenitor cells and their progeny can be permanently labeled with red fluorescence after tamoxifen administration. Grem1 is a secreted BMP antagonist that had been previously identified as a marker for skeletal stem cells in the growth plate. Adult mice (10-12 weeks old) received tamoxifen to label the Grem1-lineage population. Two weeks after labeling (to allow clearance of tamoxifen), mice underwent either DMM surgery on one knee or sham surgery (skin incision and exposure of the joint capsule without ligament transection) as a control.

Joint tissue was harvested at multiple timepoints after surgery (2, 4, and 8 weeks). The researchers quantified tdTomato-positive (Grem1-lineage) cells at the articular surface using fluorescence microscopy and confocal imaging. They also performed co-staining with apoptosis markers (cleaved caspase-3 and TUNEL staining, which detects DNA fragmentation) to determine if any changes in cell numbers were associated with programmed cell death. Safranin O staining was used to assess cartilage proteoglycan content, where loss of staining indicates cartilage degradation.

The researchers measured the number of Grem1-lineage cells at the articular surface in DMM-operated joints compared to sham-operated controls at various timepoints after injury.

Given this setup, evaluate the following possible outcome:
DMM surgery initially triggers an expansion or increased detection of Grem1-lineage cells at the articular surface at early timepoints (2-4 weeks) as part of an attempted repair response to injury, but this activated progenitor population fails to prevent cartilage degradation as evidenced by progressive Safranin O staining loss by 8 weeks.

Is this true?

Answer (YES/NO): NO